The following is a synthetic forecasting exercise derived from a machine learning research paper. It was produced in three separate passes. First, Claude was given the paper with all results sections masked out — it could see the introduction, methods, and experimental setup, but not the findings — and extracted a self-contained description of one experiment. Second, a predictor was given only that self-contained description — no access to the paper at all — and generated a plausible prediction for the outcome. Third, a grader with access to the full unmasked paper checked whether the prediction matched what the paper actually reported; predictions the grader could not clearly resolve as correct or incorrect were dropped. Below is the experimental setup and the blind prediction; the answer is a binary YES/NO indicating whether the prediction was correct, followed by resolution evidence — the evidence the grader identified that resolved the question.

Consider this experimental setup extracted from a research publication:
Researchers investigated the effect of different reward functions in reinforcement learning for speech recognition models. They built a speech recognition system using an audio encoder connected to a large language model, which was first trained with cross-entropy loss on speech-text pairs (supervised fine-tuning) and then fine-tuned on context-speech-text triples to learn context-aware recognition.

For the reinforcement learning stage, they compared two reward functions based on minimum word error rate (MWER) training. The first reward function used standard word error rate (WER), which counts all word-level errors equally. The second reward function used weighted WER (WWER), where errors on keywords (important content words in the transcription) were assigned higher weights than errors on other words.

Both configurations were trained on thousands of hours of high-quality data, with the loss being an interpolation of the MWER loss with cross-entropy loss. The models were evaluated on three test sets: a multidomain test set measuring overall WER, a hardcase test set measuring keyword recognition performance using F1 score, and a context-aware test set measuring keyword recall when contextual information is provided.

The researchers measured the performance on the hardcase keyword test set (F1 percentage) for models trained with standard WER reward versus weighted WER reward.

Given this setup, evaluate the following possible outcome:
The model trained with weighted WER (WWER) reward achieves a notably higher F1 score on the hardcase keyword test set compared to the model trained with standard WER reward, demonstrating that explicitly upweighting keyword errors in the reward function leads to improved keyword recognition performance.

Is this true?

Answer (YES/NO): NO